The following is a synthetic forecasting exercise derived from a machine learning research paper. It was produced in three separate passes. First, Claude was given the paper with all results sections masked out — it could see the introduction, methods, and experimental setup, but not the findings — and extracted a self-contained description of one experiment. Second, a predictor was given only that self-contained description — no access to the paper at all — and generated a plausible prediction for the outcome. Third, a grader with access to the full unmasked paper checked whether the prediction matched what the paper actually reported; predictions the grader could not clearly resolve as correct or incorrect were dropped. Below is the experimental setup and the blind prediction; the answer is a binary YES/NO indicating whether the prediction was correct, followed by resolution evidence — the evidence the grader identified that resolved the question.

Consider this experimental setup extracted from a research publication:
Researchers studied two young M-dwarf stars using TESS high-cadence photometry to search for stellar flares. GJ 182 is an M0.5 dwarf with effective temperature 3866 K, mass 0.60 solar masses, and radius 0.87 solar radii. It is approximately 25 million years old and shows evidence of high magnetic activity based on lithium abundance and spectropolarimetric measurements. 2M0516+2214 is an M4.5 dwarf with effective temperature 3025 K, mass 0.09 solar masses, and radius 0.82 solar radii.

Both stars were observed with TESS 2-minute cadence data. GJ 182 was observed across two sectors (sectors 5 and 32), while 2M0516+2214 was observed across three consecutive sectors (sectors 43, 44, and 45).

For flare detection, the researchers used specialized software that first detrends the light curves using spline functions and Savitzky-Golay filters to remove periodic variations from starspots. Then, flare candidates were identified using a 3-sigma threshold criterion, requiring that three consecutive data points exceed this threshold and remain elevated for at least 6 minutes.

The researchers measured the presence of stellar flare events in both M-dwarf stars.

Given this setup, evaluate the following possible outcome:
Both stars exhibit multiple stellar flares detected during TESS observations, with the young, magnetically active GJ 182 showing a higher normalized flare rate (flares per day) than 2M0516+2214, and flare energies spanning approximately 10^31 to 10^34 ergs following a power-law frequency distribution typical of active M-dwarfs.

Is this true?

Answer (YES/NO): NO